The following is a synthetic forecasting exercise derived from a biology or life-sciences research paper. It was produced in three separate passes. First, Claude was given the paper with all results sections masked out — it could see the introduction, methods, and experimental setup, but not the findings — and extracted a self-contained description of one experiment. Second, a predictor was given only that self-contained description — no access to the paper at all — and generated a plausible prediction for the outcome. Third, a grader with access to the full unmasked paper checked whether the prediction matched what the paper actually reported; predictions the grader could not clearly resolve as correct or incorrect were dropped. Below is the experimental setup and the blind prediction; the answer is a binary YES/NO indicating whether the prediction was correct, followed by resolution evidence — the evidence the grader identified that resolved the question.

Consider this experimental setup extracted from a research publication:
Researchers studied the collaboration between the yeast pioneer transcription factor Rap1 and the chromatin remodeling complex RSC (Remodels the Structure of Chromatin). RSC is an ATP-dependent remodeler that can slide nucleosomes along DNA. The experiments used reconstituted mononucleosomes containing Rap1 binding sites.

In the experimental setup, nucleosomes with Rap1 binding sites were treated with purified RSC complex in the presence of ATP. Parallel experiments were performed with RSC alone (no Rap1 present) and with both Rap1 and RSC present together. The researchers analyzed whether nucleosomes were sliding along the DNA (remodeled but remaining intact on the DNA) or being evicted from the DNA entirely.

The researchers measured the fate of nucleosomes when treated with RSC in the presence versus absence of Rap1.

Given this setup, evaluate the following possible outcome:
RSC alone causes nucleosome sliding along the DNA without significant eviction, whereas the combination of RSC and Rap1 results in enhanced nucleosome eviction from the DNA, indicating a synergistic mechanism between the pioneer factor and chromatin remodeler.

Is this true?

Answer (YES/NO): YES